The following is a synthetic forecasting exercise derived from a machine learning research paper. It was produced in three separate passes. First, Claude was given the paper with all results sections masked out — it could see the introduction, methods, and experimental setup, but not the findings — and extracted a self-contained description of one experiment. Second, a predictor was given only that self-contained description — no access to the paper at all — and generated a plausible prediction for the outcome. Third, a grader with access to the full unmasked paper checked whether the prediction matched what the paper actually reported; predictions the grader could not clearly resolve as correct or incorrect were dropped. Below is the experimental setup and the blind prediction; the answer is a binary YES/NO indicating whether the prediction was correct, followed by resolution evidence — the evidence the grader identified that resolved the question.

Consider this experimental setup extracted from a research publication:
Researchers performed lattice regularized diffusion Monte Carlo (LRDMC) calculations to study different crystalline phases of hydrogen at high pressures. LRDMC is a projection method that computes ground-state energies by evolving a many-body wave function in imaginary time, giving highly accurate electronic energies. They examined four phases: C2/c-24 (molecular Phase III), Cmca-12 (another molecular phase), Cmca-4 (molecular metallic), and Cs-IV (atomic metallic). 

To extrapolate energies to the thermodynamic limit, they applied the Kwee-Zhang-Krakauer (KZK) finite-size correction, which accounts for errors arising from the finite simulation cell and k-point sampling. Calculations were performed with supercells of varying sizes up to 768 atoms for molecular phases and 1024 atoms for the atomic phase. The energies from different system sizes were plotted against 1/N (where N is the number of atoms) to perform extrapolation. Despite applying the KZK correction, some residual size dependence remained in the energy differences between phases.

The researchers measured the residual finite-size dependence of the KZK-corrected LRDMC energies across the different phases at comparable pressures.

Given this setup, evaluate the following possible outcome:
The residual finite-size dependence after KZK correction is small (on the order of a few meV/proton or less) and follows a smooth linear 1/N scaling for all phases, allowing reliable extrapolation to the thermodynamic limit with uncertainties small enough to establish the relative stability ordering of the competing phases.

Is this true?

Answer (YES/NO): YES